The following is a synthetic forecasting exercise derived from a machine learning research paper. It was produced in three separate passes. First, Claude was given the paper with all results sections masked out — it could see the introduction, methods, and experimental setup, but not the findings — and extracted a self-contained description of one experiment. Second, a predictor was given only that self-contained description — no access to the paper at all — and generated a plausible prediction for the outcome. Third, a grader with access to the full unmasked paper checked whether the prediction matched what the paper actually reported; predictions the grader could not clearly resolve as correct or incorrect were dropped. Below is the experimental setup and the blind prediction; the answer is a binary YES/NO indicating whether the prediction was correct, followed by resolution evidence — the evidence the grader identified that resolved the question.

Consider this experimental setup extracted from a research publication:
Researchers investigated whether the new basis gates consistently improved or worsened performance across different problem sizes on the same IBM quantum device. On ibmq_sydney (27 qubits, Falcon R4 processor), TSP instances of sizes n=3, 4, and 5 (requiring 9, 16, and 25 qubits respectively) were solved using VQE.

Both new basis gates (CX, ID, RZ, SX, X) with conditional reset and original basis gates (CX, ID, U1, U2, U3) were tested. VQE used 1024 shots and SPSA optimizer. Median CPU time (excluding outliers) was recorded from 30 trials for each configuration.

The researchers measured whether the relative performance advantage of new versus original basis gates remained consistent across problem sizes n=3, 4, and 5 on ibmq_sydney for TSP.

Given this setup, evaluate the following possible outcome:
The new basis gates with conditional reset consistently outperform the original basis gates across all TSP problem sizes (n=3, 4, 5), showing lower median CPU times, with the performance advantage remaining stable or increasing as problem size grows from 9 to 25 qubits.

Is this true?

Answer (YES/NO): NO